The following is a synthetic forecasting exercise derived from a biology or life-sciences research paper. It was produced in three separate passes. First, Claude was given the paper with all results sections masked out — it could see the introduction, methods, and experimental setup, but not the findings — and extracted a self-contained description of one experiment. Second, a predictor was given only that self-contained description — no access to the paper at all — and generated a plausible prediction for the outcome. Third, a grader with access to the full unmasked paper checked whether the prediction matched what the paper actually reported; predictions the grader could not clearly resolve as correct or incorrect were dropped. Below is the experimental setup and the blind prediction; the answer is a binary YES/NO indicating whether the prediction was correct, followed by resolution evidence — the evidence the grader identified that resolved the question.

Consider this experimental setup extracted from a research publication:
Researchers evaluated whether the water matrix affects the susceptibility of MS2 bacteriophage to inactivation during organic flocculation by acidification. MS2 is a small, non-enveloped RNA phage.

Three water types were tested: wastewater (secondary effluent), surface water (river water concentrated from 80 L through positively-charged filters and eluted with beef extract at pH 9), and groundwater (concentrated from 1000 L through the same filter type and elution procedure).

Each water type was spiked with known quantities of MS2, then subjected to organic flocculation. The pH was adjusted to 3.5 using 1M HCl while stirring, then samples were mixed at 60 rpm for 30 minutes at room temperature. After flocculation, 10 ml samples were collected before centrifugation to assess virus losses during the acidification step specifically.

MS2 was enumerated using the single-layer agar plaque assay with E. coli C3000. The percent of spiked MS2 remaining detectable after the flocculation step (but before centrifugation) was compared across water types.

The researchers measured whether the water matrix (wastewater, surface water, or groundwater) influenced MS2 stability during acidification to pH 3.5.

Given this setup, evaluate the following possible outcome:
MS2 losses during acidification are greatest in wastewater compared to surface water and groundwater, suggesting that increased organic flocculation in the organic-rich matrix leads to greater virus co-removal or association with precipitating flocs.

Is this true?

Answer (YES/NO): NO